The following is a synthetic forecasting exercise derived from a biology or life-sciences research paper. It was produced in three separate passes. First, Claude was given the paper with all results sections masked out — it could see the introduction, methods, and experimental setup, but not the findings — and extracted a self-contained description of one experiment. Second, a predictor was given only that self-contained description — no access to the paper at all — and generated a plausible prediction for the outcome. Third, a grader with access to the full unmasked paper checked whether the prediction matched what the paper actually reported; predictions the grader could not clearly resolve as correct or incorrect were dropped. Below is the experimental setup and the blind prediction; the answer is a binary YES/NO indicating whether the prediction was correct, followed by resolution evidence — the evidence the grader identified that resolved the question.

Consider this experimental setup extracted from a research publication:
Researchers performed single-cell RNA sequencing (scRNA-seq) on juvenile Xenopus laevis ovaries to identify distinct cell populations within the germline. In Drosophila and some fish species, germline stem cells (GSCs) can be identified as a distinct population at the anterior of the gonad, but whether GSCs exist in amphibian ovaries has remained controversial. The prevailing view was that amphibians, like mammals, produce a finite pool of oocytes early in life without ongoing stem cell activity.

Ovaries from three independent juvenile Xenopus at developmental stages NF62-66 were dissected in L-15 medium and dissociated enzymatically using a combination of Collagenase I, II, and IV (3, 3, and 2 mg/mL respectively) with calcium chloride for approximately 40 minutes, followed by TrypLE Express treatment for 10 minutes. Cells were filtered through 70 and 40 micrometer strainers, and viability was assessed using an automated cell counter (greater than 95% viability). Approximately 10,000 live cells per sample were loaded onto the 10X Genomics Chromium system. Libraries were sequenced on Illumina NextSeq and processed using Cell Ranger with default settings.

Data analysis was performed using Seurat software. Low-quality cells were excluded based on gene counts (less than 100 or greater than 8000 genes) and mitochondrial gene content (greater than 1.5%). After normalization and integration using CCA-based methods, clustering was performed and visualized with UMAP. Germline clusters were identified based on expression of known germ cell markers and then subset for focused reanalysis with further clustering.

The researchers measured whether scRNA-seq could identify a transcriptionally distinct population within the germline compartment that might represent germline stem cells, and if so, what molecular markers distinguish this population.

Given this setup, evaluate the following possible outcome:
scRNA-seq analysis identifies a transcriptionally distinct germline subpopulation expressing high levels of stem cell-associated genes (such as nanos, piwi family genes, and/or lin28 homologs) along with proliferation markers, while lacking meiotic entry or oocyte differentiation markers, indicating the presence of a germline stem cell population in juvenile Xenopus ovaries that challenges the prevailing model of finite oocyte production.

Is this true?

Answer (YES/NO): NO